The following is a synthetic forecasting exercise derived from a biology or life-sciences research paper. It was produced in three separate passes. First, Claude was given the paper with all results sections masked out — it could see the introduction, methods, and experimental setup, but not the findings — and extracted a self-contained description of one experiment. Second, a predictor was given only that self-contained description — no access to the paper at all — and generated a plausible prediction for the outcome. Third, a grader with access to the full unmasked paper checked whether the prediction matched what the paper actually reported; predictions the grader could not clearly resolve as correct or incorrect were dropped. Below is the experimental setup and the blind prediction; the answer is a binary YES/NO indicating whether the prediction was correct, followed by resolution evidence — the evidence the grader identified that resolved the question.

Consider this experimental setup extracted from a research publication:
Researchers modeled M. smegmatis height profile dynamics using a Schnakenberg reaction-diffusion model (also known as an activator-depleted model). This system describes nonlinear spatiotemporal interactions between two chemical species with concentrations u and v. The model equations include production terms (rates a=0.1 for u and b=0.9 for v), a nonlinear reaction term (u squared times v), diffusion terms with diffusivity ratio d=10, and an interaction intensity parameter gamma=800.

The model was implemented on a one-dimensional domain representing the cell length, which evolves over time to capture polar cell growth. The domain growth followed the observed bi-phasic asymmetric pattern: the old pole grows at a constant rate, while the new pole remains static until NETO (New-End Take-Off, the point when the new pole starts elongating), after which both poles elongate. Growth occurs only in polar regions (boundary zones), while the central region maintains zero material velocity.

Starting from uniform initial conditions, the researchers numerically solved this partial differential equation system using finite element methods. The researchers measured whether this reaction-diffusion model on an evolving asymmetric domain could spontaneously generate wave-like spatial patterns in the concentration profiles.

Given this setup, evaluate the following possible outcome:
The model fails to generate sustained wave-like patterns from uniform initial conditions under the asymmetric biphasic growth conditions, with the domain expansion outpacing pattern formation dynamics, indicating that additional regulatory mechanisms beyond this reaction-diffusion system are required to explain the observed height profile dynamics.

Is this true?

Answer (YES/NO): NO